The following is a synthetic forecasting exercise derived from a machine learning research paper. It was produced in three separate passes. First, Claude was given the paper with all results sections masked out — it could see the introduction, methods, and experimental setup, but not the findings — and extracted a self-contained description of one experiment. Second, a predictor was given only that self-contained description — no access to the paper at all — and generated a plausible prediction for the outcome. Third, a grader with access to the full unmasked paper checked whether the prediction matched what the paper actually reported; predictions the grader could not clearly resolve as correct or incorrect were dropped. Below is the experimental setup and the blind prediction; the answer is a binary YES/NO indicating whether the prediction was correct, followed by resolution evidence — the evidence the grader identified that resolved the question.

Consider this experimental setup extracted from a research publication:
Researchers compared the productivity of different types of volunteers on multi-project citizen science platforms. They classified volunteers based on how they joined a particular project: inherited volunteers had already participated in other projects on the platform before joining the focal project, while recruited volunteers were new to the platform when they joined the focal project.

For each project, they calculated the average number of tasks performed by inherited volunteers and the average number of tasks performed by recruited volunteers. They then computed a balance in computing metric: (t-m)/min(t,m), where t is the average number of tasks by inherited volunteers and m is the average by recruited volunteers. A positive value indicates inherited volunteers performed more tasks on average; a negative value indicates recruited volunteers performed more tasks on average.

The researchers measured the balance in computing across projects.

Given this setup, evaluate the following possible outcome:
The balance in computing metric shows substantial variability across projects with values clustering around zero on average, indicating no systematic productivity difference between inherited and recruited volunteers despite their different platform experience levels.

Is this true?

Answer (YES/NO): NO